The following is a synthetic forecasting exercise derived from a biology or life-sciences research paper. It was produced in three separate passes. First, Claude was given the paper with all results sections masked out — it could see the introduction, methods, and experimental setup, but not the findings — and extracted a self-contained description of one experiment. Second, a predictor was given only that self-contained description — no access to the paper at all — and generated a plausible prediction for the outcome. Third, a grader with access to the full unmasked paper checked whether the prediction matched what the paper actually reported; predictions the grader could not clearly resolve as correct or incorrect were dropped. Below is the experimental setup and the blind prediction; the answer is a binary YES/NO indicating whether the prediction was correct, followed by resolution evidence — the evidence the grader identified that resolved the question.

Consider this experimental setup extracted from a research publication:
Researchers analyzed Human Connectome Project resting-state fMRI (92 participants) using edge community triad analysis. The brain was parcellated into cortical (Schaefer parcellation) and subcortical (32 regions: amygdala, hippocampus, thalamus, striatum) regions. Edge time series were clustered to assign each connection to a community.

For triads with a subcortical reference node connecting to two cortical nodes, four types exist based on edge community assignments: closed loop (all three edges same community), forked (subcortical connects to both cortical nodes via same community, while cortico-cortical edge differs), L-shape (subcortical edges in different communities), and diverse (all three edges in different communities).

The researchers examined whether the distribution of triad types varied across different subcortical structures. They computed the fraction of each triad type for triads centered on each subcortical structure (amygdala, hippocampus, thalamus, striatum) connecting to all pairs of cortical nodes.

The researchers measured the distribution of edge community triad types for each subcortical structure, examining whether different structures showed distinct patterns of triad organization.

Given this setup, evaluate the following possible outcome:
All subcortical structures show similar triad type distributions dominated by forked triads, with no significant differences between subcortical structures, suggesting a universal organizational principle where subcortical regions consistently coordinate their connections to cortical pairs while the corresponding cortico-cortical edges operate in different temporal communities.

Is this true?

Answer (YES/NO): NO